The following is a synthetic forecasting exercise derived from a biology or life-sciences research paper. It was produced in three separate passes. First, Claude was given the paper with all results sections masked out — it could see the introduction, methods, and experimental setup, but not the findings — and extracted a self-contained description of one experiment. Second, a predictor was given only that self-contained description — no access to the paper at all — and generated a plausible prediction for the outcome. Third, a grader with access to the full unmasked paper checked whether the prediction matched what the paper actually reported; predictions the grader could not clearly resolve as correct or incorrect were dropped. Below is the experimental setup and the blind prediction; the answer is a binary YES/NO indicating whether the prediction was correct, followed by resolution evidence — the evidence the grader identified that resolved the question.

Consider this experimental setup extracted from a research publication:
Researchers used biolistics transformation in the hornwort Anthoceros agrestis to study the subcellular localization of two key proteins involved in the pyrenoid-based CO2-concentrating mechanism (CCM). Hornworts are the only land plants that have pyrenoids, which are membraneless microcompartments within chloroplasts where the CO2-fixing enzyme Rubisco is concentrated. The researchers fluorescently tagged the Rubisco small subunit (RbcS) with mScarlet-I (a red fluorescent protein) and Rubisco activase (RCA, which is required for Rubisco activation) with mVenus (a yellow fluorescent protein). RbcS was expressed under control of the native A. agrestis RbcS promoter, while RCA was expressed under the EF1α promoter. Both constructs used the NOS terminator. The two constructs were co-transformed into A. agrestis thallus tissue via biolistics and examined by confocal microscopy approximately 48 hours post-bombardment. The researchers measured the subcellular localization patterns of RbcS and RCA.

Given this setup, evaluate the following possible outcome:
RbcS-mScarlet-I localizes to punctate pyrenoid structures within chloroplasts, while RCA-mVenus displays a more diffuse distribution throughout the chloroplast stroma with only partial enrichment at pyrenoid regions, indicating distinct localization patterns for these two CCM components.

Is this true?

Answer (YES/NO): NO